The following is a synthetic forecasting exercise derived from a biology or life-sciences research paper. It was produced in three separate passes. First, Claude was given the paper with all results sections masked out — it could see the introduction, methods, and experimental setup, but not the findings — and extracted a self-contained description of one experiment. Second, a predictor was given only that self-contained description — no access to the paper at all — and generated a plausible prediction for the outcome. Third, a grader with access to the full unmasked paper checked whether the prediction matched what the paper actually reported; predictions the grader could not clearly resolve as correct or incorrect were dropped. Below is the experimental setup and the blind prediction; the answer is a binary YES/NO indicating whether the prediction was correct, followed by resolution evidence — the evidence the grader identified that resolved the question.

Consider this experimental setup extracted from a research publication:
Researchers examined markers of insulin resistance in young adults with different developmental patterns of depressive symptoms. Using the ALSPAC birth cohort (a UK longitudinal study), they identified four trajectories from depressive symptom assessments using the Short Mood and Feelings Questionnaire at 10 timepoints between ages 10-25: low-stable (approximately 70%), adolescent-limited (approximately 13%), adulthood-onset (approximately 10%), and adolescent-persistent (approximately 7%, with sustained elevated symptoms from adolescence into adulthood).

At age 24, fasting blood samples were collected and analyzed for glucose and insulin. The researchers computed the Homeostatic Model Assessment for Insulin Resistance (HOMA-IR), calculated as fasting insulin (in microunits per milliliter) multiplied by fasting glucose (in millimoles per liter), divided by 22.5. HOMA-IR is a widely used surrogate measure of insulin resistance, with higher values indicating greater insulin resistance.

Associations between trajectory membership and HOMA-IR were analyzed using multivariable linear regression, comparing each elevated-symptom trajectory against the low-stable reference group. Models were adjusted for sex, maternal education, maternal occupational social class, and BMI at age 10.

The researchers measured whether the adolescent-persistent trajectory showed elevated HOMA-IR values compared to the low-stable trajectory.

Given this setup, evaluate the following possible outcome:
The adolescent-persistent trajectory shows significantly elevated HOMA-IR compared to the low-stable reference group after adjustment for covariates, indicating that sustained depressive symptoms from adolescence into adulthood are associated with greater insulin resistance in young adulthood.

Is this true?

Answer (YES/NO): NO